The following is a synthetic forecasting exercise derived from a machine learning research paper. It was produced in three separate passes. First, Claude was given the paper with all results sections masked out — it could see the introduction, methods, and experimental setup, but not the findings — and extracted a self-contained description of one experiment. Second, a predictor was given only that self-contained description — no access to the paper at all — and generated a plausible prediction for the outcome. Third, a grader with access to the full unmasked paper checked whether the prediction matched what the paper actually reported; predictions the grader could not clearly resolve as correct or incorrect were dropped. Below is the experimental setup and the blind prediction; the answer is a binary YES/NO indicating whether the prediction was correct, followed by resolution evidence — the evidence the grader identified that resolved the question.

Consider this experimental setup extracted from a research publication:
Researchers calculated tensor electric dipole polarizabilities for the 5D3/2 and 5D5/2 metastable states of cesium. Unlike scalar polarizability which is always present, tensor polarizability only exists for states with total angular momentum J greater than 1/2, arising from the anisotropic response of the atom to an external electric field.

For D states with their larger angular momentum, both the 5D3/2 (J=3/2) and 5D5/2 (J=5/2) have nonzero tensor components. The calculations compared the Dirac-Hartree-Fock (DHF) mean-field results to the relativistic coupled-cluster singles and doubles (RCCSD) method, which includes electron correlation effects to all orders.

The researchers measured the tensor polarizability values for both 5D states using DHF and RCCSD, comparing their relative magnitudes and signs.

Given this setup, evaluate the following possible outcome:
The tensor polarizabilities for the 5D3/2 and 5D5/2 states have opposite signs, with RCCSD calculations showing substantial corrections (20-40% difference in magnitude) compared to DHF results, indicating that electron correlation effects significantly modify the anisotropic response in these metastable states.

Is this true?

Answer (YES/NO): NO